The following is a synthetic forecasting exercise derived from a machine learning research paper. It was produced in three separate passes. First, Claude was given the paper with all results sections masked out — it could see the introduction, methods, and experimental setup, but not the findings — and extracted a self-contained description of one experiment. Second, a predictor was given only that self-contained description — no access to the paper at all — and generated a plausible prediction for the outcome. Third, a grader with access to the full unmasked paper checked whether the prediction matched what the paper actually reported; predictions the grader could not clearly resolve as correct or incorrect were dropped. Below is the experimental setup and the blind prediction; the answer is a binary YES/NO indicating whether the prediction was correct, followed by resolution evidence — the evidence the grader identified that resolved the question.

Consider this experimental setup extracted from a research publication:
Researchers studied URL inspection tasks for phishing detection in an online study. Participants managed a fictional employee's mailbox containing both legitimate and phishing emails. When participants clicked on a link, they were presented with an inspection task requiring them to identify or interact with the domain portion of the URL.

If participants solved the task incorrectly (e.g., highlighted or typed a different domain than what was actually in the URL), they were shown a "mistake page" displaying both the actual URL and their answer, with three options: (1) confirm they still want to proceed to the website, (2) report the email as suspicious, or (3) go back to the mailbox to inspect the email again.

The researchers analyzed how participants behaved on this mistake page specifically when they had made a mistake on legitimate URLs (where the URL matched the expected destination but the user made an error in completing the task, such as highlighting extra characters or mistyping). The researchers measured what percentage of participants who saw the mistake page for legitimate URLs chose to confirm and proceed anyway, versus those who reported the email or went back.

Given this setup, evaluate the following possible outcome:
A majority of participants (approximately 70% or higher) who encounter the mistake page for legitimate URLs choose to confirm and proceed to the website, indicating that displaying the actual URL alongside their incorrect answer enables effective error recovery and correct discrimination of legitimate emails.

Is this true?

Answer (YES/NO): YES